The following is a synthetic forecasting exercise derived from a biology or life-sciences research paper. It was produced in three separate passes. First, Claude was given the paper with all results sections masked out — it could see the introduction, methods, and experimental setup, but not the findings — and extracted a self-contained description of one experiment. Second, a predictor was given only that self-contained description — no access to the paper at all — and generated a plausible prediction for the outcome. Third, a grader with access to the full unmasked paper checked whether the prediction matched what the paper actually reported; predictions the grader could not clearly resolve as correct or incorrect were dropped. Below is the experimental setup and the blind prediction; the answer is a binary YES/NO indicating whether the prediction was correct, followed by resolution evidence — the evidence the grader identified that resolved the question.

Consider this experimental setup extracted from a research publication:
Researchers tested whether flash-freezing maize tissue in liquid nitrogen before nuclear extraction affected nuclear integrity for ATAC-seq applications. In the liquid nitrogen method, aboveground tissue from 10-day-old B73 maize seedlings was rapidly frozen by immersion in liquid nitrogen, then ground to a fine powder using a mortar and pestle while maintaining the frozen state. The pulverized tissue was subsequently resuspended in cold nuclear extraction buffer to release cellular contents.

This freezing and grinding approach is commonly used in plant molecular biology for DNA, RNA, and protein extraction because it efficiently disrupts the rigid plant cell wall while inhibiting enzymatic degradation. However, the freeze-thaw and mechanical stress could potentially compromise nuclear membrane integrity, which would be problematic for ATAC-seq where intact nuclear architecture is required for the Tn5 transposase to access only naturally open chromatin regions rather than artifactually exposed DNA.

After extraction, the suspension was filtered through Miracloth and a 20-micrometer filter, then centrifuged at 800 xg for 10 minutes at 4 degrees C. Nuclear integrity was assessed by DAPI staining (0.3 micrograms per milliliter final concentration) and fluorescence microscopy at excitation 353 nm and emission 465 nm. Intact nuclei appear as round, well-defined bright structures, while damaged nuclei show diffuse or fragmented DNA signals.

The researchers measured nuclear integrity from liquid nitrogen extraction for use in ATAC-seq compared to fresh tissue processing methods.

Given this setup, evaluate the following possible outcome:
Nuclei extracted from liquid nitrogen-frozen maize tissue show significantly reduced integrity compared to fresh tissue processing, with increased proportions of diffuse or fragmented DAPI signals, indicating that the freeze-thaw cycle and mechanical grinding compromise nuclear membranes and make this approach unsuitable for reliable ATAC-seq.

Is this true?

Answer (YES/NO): YES